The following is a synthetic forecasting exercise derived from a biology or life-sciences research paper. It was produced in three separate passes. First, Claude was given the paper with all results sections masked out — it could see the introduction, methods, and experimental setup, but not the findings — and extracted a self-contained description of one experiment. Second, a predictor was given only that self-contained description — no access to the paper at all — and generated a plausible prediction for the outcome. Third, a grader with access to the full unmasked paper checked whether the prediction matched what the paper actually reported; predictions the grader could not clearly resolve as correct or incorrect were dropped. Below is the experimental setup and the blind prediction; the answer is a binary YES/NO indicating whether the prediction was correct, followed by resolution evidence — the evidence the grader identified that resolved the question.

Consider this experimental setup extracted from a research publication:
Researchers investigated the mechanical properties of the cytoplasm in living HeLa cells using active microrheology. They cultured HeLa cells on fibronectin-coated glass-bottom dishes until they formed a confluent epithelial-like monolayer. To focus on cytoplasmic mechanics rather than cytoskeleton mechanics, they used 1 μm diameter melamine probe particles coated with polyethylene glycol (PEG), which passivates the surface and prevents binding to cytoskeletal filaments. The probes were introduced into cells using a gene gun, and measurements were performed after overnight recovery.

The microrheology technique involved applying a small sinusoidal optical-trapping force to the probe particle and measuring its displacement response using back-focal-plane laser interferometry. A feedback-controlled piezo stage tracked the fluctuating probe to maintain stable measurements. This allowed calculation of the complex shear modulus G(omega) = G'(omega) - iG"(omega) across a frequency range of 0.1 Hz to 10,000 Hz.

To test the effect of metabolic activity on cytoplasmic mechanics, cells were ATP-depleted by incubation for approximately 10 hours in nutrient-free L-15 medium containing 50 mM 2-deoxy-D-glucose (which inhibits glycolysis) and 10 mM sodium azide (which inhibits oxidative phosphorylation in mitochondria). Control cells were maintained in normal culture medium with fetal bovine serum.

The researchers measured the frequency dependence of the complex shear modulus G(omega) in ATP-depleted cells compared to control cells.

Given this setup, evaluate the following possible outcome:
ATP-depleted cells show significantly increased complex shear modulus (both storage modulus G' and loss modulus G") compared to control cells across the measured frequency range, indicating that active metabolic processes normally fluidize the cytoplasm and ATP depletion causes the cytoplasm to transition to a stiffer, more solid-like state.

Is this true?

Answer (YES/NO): NO